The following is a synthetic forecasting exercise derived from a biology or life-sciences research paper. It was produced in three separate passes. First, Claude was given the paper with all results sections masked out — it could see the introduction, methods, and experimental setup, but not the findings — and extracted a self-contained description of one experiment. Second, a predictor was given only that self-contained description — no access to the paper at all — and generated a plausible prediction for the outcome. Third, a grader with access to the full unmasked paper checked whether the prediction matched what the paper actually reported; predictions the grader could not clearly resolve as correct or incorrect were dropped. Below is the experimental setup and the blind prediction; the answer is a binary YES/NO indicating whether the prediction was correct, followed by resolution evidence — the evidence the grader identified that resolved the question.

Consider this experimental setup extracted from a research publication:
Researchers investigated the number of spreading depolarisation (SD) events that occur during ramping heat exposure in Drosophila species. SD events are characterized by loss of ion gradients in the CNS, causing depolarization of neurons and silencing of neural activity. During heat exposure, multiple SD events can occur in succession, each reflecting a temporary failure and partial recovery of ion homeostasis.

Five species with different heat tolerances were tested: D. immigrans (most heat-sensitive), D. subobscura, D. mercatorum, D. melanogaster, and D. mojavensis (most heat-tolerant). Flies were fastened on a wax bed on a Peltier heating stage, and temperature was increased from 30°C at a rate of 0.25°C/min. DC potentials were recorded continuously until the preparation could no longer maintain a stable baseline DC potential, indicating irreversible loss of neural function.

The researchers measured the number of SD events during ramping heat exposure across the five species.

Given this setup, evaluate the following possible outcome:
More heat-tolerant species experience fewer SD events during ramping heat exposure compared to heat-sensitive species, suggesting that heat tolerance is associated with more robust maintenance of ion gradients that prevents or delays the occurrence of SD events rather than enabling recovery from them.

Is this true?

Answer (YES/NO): NO